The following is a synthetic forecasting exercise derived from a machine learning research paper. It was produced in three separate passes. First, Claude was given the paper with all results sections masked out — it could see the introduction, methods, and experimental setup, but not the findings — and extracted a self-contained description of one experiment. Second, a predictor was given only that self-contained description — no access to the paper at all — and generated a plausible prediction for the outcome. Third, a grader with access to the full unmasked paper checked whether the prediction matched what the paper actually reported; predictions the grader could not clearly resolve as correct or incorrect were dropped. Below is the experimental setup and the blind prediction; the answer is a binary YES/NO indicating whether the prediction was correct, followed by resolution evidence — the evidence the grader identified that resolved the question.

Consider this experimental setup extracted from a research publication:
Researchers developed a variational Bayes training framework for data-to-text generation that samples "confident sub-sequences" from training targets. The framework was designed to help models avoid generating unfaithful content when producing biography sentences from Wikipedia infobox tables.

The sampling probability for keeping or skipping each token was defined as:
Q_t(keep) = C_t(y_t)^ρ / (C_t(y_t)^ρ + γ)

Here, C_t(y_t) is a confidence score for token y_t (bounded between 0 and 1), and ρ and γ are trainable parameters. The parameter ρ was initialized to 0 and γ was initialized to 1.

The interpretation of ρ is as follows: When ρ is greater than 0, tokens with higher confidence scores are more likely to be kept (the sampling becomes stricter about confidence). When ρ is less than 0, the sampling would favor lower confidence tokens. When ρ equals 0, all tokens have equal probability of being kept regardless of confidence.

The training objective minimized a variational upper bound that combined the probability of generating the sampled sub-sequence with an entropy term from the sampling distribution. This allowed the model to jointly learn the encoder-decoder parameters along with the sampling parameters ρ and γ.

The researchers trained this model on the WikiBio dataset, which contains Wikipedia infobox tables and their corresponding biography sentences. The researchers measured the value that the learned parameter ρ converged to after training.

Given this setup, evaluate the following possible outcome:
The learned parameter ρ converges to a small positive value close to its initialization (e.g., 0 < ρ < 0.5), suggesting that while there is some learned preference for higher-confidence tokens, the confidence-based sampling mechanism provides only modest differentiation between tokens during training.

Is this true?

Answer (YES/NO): NO